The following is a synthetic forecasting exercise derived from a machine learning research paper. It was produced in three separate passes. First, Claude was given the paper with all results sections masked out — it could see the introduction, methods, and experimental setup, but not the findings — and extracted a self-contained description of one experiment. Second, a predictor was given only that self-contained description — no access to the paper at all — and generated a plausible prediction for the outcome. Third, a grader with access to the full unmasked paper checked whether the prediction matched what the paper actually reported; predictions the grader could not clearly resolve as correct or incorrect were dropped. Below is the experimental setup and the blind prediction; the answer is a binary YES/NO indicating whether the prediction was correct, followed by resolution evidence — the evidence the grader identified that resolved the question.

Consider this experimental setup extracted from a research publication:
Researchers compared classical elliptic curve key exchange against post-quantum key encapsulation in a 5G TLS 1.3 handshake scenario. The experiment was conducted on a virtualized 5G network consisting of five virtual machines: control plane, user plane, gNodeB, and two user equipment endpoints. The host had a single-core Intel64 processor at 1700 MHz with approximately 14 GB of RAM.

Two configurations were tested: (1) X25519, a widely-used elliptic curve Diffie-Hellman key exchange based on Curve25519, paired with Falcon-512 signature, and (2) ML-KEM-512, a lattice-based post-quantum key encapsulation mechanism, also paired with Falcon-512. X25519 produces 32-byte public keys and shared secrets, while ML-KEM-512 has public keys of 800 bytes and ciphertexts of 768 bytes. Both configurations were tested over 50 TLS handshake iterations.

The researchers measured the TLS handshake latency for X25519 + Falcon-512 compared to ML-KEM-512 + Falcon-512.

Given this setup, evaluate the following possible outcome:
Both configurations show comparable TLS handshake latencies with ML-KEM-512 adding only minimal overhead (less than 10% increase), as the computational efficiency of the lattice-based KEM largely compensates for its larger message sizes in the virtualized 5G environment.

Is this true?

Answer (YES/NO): YES